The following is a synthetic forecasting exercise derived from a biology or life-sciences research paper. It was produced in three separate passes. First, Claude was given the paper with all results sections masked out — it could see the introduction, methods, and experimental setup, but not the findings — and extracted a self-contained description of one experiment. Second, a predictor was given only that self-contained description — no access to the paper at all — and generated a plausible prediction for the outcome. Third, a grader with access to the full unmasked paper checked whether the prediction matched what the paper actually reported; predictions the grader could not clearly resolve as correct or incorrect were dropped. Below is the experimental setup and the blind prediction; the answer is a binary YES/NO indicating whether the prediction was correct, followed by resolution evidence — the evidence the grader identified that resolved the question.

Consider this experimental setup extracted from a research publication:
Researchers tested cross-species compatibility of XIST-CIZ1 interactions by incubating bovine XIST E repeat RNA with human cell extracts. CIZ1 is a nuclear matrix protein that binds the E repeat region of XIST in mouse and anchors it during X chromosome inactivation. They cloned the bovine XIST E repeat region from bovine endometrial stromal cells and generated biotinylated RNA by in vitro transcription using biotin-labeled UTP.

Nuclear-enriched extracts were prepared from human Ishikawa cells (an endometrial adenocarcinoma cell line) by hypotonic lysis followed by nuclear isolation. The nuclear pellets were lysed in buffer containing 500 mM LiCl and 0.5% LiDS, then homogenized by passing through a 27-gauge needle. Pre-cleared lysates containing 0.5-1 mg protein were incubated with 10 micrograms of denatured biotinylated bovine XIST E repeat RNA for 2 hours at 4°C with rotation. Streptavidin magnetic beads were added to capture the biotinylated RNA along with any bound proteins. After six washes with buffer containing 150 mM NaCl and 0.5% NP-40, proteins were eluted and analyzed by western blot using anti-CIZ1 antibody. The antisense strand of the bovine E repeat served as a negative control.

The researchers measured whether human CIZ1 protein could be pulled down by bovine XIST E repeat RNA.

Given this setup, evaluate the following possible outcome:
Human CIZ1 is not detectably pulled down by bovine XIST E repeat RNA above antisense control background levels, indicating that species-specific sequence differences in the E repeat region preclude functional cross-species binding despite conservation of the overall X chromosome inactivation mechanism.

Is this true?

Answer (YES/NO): YES